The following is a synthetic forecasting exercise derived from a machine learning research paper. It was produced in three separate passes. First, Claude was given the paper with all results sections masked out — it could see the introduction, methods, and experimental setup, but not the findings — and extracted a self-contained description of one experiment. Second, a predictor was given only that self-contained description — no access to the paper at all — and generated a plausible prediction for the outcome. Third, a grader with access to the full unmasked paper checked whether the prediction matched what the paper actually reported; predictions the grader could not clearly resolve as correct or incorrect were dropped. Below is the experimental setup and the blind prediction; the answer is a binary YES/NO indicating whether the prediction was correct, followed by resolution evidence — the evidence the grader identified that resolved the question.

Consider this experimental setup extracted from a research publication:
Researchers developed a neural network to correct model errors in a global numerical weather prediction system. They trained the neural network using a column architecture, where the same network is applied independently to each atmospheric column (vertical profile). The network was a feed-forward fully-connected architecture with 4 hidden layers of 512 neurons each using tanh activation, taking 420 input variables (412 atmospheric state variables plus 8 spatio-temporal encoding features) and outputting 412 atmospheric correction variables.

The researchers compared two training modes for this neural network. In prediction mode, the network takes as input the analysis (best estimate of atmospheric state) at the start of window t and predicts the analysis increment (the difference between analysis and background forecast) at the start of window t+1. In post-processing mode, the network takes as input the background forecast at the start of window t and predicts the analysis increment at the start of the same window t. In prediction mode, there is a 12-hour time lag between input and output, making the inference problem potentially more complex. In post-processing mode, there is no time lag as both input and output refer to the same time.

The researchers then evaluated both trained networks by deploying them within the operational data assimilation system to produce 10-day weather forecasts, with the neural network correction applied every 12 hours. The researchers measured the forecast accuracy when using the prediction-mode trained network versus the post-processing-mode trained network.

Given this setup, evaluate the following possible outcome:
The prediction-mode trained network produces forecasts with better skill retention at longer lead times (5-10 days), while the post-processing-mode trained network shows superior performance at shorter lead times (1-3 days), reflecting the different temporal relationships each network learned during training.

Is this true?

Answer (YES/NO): NO